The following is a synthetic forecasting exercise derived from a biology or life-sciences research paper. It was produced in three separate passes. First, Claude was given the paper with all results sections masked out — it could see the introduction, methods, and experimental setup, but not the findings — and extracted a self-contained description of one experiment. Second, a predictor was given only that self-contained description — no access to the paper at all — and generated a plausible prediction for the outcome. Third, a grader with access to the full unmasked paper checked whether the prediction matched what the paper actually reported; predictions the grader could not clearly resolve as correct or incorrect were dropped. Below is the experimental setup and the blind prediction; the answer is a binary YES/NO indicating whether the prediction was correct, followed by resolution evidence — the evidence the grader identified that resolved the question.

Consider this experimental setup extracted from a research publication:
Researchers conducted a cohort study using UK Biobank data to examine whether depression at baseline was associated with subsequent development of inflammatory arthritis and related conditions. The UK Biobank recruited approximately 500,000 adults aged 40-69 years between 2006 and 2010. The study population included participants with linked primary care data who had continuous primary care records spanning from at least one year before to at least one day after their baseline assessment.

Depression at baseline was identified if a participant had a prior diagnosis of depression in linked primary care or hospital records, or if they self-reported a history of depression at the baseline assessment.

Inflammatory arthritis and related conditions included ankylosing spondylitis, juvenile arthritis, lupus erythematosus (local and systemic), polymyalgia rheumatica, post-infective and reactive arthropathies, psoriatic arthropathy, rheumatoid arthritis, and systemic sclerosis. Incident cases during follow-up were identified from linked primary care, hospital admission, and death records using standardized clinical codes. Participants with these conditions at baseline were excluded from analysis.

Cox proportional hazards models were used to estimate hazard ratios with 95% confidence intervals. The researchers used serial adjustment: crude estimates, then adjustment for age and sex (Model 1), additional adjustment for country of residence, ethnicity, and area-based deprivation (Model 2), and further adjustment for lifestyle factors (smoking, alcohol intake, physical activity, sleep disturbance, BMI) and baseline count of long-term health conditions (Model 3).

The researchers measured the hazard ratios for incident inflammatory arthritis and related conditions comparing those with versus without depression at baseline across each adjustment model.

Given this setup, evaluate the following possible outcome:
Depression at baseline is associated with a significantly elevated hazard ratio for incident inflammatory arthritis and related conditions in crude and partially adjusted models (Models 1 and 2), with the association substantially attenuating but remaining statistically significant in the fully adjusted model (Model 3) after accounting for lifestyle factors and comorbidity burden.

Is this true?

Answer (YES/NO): NO